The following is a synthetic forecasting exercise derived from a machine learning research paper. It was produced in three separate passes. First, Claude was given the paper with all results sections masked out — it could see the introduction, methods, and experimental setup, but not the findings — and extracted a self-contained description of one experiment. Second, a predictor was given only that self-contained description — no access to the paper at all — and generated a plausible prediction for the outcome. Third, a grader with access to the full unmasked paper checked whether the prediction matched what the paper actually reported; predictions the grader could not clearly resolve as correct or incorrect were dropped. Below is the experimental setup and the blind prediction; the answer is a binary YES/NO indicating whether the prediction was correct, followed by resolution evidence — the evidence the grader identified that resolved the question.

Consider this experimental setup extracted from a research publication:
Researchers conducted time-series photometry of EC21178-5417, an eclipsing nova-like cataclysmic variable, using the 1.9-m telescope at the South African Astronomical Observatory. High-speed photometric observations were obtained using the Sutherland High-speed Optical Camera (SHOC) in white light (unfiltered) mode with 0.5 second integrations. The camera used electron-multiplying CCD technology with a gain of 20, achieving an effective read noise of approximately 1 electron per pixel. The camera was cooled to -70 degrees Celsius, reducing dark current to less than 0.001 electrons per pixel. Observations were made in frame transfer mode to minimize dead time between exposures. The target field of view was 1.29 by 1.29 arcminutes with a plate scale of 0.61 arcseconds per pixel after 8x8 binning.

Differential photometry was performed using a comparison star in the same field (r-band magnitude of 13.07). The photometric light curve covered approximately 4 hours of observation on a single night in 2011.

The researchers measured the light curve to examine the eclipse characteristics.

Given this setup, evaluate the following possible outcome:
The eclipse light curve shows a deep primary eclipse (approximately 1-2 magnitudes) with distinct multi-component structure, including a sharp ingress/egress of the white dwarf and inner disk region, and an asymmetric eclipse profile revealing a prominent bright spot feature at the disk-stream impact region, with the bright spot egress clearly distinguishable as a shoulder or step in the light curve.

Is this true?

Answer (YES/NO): NO